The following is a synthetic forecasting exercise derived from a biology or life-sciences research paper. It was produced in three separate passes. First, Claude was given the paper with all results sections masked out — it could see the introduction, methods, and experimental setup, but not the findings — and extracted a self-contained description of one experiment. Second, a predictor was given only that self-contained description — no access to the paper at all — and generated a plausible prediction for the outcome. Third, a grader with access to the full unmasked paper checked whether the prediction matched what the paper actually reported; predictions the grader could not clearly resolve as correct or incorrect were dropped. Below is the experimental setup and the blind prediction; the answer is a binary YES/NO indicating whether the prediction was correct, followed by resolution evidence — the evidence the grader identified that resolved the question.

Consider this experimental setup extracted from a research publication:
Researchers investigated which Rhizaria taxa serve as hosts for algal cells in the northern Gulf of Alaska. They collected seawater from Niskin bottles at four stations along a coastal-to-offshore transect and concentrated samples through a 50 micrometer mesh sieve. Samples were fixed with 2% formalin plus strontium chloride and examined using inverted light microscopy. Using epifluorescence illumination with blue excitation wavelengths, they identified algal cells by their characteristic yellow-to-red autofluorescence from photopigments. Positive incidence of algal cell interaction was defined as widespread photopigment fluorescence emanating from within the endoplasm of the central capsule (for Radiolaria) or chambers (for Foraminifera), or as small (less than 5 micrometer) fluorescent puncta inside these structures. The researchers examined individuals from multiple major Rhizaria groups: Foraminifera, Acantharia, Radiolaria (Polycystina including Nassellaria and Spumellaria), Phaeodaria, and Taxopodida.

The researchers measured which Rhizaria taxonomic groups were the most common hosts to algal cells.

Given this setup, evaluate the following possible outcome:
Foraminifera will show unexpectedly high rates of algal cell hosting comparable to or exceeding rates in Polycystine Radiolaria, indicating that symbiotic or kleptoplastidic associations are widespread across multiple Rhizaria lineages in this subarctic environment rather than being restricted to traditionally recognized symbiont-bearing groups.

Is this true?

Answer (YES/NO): YES